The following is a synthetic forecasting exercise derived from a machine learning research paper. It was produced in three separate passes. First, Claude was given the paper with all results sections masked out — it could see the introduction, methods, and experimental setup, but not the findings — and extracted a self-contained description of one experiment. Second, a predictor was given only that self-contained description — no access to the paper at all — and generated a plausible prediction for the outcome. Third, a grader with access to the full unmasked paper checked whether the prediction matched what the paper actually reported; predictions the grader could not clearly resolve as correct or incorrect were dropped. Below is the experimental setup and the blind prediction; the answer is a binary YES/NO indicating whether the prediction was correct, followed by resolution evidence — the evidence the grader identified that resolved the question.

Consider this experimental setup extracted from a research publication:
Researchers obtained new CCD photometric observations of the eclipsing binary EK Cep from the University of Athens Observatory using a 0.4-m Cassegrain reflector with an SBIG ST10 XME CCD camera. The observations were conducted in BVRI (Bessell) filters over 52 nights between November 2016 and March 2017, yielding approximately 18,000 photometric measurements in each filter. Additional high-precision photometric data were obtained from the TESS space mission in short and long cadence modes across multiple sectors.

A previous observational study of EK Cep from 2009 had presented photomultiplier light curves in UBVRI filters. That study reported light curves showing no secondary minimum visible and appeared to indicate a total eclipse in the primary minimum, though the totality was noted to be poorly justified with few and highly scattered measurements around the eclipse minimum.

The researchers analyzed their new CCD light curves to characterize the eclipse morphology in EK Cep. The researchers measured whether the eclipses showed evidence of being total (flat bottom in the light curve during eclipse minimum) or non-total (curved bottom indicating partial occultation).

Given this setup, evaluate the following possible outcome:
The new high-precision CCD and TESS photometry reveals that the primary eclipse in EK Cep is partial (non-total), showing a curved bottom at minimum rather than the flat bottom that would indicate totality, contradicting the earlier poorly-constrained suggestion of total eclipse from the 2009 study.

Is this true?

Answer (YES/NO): YES